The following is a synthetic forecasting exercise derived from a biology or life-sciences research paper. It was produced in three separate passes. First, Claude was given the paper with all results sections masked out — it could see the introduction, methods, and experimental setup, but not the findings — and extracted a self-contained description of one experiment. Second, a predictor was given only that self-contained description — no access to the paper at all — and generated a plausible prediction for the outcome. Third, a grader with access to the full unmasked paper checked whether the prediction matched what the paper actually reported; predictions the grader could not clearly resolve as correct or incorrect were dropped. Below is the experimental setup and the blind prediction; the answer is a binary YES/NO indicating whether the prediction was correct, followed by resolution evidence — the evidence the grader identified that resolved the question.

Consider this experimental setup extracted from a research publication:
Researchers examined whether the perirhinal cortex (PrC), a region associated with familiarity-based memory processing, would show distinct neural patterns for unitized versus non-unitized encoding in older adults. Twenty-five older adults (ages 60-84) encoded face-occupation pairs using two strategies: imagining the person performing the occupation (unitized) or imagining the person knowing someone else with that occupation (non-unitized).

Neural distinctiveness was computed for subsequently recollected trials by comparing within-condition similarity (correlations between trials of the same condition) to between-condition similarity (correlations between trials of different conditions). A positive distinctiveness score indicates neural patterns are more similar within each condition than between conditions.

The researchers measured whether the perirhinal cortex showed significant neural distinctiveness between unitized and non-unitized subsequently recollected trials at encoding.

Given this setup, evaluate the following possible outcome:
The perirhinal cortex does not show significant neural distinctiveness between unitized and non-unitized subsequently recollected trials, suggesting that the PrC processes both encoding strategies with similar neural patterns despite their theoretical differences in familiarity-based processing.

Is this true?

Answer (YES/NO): NO